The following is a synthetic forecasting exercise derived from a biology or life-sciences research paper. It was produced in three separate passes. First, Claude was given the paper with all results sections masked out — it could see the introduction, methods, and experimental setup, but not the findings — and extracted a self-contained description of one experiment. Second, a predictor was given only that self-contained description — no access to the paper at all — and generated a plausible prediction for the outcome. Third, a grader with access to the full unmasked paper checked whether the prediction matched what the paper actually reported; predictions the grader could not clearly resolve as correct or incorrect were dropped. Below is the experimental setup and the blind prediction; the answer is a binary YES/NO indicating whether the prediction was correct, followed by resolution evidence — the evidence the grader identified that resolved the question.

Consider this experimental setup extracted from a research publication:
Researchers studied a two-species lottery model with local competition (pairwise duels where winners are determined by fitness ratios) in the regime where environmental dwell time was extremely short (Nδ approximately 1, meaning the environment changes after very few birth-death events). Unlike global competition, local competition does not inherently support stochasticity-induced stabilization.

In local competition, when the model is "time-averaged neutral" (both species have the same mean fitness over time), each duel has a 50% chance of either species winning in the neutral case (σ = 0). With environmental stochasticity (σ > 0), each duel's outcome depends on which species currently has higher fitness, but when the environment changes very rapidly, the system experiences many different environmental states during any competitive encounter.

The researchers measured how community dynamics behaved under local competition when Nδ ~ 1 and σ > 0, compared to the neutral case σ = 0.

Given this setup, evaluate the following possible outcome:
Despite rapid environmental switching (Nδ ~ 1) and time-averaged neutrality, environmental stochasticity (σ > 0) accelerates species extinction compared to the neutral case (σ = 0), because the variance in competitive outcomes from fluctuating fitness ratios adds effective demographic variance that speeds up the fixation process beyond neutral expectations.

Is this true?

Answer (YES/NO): NO